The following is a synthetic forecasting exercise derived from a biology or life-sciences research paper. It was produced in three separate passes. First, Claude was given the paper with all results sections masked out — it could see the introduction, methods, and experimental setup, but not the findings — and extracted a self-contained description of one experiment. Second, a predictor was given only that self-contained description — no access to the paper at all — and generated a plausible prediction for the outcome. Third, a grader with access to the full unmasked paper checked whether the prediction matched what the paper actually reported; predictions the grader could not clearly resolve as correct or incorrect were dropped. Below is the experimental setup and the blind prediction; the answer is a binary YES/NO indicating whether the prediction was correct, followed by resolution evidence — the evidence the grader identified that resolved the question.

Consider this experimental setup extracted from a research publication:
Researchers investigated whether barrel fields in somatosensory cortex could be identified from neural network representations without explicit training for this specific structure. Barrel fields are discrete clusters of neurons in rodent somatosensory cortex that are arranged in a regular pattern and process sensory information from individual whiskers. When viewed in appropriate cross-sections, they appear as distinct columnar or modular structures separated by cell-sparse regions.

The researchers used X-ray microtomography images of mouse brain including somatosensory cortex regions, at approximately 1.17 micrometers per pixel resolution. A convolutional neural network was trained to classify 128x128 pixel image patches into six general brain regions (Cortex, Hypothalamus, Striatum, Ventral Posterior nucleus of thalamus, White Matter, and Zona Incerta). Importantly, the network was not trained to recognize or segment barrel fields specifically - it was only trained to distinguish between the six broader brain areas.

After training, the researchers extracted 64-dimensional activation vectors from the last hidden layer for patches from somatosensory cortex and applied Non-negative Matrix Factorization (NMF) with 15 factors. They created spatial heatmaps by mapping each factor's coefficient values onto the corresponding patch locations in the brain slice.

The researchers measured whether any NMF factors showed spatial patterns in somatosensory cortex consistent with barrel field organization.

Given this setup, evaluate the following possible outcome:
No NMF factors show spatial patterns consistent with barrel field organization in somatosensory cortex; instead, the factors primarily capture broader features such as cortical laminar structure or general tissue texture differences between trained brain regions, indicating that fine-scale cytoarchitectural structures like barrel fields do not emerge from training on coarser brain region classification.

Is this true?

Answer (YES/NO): NO